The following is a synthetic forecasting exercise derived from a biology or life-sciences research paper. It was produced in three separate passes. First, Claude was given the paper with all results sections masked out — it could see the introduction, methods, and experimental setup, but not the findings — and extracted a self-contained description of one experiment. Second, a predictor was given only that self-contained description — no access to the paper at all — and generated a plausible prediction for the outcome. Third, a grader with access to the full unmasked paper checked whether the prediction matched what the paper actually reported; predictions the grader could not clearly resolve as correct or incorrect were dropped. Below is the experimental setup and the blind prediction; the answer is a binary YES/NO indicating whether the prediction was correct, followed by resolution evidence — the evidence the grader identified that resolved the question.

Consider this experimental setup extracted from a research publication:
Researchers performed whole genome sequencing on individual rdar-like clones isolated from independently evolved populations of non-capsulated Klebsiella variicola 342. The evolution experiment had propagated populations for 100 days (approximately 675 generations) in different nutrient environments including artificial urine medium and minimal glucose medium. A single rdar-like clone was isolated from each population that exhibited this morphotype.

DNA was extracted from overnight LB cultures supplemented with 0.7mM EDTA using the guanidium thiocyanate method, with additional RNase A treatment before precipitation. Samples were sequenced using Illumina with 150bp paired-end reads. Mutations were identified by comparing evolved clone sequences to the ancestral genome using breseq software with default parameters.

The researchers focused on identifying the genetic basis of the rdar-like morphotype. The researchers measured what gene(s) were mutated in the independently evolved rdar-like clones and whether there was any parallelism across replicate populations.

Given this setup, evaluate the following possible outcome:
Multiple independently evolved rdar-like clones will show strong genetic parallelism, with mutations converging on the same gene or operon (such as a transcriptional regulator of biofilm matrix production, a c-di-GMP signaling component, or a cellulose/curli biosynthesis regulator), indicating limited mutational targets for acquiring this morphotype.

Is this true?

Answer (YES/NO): YES